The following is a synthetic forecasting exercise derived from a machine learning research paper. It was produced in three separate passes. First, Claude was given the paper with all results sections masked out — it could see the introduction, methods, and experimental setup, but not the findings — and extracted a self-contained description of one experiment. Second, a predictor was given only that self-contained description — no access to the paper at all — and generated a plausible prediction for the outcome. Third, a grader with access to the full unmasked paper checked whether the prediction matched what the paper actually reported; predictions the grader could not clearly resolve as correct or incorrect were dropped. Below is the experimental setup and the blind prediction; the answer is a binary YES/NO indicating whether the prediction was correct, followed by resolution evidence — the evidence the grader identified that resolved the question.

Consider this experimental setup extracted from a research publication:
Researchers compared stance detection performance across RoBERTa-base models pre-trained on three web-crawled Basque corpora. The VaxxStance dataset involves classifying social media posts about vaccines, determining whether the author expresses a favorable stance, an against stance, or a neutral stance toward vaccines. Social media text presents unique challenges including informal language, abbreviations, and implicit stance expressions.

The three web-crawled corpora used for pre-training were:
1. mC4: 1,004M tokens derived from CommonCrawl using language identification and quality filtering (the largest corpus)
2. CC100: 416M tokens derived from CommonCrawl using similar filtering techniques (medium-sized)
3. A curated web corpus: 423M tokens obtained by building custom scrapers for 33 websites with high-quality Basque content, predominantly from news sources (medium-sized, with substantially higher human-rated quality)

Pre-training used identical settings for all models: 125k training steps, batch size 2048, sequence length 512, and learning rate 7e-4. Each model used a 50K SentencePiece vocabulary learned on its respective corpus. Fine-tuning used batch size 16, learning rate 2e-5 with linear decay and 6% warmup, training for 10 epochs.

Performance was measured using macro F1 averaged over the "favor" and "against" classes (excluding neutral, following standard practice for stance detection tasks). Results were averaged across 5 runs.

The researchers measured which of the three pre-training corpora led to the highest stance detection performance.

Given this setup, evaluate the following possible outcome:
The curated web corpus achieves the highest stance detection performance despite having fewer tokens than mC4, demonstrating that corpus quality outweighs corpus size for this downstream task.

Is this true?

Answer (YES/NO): NO